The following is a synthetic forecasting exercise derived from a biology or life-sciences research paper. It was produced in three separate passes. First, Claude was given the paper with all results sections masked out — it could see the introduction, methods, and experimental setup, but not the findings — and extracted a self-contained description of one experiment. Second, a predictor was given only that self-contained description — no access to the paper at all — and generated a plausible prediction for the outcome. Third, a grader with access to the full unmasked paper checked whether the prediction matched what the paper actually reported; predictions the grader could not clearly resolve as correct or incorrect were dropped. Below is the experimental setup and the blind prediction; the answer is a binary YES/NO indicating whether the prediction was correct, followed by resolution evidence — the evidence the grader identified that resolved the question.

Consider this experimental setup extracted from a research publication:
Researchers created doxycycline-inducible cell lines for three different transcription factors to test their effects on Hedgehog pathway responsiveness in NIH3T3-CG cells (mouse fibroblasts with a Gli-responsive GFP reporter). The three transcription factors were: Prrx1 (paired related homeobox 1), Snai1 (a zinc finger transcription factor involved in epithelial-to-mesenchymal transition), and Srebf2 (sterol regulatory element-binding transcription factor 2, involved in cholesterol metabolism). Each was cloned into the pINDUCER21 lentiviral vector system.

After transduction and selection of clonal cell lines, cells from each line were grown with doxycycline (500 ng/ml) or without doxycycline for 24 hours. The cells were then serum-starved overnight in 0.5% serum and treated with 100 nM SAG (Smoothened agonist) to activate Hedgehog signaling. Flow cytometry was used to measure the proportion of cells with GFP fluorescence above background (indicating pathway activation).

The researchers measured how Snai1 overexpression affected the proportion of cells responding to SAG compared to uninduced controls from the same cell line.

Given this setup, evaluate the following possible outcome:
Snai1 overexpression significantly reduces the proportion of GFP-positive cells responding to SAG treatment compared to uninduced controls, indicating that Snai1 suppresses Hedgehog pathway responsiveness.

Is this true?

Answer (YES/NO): NO